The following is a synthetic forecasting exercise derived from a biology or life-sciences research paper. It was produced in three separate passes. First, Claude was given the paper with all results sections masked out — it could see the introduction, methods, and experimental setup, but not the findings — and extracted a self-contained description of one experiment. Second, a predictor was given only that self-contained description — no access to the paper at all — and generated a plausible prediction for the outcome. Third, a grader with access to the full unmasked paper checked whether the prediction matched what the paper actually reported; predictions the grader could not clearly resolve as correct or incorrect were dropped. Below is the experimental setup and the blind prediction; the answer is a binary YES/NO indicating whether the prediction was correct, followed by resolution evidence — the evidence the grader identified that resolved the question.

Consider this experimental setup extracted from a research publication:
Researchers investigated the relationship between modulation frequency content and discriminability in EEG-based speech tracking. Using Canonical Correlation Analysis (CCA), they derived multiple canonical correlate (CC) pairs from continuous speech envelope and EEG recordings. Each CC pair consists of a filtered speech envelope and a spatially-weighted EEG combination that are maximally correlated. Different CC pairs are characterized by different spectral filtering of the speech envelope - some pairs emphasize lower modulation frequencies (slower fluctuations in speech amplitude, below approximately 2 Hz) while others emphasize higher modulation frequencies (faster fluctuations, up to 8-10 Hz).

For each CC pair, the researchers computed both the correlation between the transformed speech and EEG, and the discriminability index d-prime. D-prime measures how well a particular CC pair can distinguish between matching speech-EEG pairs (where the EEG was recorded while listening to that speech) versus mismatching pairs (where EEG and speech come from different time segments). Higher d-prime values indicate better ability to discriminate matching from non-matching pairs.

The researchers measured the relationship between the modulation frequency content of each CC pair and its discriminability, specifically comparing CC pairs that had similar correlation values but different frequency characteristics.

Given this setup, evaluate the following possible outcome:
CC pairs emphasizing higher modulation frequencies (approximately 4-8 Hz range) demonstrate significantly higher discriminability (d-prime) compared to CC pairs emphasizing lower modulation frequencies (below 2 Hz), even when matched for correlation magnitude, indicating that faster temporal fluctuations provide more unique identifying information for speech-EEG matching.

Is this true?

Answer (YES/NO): NO